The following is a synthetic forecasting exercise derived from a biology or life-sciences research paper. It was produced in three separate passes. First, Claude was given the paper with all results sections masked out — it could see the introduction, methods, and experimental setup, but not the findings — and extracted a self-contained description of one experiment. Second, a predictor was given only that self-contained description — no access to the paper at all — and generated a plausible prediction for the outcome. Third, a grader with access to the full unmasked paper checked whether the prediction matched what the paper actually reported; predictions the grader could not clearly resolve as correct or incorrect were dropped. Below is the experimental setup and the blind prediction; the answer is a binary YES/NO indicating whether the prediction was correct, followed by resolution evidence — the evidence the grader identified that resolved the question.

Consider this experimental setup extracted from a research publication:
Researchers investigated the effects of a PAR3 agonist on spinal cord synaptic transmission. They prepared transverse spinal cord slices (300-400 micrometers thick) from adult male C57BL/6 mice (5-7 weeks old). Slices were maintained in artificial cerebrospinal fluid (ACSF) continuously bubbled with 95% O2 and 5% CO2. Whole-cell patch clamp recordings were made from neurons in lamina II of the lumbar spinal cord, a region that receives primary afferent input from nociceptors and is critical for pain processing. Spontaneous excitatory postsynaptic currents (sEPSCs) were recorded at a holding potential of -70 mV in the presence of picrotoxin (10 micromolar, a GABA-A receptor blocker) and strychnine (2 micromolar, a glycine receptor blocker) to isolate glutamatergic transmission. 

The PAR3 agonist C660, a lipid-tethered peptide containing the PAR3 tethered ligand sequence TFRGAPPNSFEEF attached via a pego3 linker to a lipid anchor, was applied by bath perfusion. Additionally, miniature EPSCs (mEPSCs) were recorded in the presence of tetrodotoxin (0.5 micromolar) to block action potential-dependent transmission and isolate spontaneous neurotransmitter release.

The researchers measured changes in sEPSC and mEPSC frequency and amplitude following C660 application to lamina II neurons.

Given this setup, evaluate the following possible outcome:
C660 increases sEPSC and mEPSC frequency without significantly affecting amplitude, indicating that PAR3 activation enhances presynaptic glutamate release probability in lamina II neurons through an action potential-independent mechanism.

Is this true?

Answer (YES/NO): YES